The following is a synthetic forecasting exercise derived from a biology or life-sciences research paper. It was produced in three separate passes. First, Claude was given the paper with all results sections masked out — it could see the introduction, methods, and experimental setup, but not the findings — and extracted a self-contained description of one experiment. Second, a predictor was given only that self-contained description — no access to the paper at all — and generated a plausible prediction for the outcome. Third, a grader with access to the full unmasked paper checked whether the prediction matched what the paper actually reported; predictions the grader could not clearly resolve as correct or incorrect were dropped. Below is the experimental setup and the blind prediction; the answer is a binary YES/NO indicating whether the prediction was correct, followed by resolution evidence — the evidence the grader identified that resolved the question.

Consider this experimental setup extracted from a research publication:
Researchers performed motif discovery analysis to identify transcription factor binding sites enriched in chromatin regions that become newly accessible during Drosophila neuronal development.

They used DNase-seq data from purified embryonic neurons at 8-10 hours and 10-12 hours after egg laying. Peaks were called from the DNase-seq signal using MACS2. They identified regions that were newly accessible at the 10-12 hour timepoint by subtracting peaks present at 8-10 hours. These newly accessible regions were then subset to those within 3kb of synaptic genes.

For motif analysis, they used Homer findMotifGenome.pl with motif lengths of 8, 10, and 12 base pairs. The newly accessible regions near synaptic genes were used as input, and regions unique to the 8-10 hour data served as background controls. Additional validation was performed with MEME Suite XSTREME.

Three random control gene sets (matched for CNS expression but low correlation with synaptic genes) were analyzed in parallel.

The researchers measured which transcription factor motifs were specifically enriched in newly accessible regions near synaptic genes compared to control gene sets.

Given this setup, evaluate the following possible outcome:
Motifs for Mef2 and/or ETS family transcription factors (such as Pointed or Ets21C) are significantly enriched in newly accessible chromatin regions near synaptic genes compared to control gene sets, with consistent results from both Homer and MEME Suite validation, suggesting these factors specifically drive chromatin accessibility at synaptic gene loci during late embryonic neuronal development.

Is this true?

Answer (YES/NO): NO